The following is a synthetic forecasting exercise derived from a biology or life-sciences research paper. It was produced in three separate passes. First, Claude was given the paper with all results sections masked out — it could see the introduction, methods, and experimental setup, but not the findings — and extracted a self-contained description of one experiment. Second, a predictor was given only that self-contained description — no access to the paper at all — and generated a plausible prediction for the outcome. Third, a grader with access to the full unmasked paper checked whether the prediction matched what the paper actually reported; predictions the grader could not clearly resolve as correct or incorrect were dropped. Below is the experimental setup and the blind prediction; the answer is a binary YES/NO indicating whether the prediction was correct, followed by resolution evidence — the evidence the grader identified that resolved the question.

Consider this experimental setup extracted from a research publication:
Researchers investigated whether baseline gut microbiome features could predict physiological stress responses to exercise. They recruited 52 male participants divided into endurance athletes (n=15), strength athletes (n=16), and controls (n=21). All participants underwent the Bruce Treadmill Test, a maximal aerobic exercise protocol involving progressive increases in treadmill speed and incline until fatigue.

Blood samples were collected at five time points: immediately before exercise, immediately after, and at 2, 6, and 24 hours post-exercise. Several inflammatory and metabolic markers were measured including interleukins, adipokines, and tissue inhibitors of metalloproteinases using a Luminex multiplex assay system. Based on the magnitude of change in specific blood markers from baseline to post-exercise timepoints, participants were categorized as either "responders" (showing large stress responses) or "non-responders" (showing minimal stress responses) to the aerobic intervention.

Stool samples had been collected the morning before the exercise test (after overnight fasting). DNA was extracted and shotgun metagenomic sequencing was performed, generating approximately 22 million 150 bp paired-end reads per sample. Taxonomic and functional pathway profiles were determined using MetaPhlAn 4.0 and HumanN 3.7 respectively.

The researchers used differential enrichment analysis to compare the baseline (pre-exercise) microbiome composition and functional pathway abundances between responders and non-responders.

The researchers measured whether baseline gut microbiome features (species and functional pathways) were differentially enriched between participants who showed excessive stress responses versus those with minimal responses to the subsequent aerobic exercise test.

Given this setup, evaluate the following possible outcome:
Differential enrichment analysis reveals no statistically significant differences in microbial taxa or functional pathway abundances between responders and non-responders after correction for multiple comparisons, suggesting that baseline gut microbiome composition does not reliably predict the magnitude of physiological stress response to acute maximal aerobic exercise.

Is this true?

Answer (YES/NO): NO